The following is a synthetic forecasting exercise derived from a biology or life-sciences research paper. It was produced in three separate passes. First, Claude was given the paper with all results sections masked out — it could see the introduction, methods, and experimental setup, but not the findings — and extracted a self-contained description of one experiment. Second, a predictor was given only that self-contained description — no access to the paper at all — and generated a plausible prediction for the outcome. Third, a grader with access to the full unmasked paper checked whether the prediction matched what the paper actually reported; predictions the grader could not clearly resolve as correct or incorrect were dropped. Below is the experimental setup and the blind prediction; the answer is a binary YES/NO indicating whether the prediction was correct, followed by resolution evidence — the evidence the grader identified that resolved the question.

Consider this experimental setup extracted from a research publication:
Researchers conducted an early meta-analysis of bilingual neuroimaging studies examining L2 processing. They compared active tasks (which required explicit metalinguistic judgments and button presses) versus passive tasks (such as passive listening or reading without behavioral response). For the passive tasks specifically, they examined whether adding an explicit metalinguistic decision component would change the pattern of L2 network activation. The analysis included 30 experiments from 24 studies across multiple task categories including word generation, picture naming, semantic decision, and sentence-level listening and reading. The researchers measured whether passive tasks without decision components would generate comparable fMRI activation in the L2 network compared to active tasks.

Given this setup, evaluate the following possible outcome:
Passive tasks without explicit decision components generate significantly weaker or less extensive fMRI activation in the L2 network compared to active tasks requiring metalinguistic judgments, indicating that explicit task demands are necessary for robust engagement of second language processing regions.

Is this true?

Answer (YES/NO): YES